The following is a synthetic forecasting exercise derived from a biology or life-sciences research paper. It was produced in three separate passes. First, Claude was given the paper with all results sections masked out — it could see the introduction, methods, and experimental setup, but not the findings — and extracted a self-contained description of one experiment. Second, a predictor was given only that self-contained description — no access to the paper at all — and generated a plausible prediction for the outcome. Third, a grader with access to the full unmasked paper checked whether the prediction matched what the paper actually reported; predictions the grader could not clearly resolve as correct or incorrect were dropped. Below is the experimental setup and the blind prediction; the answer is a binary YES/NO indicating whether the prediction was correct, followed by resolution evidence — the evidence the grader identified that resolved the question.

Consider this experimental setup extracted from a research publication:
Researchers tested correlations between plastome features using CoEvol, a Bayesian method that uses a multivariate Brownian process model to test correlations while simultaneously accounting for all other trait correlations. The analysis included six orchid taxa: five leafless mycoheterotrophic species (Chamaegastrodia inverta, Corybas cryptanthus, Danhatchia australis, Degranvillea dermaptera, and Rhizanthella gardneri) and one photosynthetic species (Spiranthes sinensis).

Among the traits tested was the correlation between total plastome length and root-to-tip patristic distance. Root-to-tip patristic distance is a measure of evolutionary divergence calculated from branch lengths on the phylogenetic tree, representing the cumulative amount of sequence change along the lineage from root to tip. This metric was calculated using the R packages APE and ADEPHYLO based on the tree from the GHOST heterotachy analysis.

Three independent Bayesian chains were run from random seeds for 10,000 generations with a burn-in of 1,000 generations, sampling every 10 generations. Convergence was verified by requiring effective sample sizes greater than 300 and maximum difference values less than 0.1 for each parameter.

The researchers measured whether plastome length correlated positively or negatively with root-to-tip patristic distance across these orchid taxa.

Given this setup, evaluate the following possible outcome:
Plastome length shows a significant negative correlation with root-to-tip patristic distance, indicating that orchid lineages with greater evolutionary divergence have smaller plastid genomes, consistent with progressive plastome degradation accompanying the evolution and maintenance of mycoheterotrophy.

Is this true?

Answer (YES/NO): YES